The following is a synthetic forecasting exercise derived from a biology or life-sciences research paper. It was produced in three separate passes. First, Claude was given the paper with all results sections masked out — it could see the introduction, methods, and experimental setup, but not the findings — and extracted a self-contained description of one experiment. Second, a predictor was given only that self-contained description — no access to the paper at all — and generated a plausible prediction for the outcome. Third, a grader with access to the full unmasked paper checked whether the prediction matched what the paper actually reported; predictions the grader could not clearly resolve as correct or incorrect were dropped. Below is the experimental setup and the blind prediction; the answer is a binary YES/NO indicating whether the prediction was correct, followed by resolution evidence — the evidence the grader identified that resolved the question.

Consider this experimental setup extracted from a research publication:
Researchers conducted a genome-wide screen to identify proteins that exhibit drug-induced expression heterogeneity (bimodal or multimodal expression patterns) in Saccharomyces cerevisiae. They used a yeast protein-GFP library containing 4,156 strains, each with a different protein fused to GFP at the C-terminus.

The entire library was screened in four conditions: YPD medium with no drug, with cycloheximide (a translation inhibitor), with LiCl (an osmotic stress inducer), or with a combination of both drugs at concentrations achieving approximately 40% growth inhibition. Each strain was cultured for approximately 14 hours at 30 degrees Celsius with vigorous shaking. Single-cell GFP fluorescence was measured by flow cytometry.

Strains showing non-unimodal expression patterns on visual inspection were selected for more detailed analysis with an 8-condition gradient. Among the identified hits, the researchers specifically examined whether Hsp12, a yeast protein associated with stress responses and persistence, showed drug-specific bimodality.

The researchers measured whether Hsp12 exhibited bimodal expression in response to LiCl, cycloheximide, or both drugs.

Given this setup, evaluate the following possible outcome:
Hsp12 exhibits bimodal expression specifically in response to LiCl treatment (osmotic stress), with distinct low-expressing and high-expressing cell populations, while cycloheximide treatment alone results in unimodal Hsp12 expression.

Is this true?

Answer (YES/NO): NO